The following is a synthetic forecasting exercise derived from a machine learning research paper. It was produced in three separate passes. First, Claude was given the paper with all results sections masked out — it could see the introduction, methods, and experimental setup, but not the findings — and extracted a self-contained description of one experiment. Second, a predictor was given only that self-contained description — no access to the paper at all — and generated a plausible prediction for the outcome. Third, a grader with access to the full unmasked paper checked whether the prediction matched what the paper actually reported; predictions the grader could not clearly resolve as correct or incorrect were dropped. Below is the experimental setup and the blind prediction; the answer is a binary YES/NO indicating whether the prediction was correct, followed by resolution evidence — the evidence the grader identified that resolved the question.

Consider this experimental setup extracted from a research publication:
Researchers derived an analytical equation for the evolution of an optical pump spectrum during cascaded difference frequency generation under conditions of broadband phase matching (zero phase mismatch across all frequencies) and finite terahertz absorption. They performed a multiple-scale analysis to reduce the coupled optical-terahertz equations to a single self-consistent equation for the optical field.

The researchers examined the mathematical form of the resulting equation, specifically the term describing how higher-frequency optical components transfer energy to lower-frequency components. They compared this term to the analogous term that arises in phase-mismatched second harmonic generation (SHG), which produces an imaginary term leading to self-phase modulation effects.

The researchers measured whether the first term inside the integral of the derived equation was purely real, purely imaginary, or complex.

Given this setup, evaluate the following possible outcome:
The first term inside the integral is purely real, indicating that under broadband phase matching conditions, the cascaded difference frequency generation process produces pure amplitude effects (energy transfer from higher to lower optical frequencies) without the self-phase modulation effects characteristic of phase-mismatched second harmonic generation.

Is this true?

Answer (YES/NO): YES